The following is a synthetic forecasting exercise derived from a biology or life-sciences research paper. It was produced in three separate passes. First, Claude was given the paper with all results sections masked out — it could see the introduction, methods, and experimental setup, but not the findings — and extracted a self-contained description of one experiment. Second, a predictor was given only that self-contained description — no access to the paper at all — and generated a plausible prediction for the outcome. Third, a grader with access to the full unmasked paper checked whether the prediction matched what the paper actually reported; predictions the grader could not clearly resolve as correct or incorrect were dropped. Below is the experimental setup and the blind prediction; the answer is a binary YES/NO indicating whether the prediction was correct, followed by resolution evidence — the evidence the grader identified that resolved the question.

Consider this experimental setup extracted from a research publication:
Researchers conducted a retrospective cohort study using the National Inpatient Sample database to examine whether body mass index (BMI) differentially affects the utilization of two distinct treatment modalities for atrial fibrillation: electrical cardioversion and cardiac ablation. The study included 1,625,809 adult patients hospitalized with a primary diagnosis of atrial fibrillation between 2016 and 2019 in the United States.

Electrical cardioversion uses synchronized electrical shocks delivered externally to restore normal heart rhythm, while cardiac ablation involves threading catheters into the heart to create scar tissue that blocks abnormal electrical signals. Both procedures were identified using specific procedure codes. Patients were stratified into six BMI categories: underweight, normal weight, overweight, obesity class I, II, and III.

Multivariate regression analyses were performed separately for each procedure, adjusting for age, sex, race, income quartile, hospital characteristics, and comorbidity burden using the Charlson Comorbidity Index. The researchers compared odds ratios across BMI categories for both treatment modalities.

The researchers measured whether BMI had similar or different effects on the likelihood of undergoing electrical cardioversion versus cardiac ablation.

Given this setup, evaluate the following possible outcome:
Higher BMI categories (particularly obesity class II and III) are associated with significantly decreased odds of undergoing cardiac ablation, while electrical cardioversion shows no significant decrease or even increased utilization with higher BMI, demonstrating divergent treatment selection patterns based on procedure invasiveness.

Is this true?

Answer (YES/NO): NO